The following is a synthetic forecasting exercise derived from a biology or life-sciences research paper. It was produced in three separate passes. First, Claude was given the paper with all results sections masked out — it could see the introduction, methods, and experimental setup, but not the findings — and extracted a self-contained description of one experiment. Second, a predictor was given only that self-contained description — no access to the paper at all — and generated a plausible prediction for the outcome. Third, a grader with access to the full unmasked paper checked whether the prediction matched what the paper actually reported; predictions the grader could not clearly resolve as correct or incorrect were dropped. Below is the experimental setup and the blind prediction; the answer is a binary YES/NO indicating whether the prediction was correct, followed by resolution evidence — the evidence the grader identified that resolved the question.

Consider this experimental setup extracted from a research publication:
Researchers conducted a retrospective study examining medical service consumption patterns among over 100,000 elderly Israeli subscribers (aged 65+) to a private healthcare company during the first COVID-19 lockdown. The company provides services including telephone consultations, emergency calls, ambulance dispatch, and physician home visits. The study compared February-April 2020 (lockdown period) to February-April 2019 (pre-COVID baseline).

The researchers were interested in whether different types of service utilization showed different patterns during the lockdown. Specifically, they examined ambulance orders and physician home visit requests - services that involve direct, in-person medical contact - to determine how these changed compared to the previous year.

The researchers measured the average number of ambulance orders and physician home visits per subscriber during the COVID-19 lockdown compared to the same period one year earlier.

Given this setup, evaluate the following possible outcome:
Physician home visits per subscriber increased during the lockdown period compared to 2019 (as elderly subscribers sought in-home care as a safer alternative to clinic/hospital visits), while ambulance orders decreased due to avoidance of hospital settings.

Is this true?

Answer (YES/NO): NO